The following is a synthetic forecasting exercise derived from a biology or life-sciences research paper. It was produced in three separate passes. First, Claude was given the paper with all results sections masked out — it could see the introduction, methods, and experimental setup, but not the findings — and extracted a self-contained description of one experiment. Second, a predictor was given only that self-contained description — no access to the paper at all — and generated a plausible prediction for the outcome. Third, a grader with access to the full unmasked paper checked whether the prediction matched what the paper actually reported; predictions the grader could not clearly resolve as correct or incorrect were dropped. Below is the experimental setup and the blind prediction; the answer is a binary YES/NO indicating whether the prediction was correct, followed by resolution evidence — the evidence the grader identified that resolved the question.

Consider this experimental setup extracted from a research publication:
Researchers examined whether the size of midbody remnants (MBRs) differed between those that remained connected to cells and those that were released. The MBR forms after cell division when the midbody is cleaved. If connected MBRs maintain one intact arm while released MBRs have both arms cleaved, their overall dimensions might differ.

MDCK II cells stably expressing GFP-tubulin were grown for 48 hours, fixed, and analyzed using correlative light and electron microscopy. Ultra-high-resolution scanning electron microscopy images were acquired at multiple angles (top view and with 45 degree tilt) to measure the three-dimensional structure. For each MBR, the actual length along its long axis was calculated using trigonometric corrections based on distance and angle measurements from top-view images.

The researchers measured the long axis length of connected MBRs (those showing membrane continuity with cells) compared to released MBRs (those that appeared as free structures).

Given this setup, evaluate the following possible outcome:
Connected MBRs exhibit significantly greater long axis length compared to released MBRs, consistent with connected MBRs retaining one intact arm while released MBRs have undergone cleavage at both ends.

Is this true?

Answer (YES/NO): YES